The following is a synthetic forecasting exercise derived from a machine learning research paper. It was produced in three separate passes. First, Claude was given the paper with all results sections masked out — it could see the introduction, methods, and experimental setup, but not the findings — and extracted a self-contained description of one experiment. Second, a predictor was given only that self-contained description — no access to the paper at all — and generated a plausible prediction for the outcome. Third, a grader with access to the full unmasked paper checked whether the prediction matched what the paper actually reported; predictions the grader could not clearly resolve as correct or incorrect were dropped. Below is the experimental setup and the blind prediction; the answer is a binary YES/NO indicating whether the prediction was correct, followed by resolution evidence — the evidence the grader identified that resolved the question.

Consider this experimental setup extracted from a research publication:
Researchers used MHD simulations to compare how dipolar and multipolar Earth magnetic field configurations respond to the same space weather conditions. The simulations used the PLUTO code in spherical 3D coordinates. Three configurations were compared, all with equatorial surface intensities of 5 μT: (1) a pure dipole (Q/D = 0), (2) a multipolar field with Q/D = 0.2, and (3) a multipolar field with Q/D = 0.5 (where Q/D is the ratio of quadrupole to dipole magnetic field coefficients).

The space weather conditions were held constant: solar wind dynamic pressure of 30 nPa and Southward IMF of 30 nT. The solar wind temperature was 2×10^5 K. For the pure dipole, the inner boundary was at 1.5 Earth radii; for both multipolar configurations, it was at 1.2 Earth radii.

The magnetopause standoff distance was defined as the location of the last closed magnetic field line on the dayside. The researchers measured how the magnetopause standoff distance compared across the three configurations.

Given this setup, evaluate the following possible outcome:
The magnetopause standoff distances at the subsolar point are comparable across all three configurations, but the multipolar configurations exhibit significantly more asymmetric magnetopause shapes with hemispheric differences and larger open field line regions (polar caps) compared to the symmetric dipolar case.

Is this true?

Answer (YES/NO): NO